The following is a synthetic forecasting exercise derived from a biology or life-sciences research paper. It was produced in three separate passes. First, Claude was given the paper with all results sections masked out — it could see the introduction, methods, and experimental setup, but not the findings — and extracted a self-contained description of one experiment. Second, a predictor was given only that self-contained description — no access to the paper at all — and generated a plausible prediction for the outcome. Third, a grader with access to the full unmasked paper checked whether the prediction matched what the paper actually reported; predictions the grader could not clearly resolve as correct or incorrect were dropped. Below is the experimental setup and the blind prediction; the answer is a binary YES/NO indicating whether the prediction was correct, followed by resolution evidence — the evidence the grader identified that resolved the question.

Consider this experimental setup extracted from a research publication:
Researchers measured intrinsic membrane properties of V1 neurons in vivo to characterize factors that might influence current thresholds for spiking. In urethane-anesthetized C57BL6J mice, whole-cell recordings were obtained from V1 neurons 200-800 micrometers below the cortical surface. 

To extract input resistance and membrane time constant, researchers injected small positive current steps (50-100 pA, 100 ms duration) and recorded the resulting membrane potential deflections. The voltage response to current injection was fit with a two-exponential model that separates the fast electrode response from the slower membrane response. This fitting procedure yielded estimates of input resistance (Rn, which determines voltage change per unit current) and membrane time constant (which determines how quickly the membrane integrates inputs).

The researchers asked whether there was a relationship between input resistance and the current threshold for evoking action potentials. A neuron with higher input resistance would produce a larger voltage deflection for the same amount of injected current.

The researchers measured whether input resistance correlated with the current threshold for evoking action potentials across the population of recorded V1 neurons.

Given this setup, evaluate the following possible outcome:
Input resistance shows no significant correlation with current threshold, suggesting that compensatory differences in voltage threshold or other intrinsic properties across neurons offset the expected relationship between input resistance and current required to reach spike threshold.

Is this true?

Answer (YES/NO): NO